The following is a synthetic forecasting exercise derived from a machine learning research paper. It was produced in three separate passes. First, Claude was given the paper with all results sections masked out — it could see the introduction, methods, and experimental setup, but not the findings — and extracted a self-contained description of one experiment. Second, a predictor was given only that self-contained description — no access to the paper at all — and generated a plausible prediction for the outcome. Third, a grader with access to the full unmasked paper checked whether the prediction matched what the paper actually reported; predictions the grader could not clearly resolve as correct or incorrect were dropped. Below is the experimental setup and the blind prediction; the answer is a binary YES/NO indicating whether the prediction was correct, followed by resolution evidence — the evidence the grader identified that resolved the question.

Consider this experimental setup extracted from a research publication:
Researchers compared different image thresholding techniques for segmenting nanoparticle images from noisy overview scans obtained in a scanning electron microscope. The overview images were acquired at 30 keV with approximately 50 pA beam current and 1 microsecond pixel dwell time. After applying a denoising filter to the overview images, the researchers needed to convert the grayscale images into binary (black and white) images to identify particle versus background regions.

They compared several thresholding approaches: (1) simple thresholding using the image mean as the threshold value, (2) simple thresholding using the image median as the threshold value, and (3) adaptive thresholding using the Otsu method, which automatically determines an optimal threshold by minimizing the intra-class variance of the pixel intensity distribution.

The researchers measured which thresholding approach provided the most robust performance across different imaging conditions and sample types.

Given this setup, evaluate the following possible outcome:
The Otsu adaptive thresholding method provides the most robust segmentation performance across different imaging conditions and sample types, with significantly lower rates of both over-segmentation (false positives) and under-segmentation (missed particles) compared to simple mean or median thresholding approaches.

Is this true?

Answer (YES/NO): NO